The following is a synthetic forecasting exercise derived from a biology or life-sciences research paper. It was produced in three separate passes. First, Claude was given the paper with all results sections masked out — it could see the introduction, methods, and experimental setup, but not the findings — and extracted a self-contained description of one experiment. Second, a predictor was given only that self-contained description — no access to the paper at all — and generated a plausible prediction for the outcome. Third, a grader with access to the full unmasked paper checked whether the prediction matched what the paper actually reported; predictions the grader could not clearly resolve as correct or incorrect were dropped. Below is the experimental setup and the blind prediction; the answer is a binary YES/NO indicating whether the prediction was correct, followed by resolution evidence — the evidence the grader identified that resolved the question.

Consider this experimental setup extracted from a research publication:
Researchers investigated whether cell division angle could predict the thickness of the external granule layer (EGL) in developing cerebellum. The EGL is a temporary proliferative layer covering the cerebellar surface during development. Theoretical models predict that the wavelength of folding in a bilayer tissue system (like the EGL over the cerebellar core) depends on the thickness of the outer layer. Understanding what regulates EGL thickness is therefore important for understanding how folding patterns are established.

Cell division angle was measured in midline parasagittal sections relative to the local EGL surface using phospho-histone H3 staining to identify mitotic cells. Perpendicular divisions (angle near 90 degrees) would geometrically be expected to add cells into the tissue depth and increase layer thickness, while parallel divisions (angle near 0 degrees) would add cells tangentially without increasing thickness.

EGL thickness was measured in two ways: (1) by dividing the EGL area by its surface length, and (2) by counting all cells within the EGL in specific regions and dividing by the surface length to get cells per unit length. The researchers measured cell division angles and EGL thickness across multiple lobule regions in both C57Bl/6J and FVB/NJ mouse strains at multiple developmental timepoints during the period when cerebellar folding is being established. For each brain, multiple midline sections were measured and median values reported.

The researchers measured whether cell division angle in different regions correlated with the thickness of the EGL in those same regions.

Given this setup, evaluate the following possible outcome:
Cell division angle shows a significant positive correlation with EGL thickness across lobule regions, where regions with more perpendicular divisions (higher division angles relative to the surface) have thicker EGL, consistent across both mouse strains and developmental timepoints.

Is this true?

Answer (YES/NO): NO